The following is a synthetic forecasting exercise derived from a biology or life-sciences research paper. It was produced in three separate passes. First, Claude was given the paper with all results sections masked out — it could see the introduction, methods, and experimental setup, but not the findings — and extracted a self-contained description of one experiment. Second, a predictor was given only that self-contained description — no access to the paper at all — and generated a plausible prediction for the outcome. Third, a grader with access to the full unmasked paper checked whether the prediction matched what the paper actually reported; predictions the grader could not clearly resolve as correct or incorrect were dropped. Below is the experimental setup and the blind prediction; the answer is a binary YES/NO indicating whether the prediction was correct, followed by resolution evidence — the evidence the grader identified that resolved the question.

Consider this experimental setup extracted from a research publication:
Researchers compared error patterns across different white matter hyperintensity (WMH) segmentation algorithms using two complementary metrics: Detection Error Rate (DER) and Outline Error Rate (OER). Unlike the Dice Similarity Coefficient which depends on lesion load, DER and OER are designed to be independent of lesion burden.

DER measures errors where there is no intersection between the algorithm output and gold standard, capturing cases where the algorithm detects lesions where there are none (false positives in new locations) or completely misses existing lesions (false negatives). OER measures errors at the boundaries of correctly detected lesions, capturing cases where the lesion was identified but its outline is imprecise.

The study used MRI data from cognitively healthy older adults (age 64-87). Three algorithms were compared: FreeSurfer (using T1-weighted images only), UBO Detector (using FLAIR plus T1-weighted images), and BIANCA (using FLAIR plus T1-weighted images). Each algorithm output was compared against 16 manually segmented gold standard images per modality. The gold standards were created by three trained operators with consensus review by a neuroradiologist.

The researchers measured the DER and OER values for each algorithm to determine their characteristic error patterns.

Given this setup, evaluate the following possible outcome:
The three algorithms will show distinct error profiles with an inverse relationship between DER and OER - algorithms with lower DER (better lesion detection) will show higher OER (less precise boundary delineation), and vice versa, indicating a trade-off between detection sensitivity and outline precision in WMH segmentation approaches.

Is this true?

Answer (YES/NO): NO